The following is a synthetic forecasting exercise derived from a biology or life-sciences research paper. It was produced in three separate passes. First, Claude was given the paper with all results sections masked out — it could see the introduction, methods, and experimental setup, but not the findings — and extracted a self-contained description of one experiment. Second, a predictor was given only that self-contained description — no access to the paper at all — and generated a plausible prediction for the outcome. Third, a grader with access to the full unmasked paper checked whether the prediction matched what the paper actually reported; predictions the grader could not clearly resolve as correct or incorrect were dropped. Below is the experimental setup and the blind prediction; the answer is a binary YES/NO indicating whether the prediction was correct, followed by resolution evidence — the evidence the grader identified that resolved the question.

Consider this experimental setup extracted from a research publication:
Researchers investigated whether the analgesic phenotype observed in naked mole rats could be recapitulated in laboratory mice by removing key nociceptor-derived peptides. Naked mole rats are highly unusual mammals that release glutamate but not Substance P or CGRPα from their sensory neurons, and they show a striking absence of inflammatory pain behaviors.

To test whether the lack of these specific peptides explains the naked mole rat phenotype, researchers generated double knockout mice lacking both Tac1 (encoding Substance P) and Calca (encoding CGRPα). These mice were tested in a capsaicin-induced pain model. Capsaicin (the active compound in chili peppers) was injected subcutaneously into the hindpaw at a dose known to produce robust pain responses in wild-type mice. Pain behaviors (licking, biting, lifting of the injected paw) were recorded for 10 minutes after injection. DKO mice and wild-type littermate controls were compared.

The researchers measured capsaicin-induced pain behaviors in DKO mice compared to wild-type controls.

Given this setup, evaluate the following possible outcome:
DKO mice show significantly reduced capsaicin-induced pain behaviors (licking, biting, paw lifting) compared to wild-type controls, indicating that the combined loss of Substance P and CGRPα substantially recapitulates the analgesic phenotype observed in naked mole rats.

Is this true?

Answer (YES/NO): NO